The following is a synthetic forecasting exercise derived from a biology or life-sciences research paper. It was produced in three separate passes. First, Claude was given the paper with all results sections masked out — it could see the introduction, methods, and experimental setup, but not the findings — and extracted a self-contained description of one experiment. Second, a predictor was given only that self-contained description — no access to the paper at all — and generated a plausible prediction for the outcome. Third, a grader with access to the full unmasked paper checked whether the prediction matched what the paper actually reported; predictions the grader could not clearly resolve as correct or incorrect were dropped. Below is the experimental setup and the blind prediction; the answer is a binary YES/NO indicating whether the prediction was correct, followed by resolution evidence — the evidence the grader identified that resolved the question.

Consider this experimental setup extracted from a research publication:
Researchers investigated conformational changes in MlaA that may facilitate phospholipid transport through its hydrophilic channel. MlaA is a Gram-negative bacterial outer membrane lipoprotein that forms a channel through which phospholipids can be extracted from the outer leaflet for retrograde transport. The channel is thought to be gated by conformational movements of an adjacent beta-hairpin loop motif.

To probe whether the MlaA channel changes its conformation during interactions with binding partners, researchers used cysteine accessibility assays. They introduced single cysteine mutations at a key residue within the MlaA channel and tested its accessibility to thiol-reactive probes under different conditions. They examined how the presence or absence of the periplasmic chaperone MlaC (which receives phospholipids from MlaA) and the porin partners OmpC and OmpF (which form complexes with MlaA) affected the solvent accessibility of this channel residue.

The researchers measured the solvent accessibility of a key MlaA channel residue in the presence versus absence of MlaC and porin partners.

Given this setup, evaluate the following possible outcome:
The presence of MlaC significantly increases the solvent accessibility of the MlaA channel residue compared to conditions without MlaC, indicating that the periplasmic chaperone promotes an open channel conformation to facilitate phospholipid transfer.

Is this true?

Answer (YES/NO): YES